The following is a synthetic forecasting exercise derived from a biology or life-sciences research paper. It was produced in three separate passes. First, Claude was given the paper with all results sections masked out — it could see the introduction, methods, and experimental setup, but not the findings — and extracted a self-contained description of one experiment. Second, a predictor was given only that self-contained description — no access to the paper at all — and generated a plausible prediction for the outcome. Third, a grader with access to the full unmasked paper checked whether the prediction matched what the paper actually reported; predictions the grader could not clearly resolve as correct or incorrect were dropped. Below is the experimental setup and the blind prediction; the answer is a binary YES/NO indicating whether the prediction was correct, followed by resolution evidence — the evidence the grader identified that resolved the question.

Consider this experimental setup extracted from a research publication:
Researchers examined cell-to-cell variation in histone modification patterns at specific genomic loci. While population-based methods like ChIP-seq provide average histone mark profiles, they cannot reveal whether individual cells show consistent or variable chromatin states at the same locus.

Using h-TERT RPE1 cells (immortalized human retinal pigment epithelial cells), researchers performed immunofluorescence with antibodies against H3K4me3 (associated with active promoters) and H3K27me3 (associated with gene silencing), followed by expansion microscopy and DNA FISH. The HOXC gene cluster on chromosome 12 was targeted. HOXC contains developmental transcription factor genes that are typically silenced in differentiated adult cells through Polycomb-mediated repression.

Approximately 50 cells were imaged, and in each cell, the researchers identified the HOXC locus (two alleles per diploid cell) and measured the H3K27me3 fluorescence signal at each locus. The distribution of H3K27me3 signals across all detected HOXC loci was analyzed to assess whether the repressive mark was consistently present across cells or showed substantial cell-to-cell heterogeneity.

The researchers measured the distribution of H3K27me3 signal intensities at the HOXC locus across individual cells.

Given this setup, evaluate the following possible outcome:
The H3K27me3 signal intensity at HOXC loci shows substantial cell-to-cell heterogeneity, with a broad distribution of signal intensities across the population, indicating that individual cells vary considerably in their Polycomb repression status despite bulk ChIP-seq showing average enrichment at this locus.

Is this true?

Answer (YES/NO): YES